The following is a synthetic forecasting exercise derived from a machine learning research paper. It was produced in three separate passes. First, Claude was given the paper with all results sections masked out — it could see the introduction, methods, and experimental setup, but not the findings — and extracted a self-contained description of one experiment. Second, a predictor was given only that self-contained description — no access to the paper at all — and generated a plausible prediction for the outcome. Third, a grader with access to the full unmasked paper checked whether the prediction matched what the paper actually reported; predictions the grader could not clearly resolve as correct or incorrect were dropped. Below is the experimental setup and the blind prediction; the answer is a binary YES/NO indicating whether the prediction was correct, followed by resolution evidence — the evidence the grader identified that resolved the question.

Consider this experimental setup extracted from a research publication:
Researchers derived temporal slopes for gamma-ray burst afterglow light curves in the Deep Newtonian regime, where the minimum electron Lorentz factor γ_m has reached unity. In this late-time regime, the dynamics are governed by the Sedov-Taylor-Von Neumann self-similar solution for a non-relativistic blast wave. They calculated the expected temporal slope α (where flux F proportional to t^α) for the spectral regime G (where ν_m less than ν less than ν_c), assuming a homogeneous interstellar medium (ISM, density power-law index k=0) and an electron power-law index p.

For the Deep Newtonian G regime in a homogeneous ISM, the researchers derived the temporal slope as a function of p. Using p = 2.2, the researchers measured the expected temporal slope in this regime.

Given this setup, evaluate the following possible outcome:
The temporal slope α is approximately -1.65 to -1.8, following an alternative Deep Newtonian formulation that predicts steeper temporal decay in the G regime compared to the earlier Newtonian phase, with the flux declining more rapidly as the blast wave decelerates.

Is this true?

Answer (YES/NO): NO